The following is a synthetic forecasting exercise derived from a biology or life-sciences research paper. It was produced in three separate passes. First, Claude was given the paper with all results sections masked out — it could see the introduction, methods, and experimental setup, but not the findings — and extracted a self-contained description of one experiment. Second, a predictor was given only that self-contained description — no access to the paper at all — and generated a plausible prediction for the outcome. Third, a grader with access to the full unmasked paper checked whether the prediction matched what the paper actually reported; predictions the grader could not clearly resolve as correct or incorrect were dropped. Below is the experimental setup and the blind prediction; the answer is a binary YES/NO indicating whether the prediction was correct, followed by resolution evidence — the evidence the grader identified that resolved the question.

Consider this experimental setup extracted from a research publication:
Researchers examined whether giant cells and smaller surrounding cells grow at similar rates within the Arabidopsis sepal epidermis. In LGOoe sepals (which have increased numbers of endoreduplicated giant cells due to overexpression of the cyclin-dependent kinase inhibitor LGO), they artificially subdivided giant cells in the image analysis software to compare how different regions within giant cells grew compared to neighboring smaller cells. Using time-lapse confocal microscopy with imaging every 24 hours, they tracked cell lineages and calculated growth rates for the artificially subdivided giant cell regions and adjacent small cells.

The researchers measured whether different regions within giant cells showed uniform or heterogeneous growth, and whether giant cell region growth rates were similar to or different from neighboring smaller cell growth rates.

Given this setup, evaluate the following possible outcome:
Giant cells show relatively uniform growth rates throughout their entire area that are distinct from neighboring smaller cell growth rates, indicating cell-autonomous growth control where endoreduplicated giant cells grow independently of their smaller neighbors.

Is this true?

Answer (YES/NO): NO